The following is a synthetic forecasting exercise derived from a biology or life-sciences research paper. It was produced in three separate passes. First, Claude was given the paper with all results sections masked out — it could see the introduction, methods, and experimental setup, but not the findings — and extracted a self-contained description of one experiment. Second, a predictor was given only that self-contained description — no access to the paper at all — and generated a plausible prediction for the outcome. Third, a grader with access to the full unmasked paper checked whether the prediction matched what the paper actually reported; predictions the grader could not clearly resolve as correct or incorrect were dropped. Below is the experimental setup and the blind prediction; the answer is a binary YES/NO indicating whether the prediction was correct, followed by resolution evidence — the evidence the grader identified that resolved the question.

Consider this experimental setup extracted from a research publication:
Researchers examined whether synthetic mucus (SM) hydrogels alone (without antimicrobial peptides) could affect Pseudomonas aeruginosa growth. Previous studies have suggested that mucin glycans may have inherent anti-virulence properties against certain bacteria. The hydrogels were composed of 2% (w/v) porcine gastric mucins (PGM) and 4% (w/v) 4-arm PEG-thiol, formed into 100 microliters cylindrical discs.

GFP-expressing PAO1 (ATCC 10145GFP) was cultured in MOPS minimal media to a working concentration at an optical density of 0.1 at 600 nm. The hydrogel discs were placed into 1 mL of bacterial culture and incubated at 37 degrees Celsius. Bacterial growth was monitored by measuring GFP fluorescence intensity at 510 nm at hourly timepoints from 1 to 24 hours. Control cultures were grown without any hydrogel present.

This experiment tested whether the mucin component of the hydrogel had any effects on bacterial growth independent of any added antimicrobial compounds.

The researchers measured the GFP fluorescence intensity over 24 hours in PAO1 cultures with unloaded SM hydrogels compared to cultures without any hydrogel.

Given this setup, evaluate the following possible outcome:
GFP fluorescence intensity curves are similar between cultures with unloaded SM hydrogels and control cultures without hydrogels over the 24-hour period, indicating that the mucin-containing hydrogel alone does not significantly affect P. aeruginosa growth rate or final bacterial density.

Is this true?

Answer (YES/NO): NO